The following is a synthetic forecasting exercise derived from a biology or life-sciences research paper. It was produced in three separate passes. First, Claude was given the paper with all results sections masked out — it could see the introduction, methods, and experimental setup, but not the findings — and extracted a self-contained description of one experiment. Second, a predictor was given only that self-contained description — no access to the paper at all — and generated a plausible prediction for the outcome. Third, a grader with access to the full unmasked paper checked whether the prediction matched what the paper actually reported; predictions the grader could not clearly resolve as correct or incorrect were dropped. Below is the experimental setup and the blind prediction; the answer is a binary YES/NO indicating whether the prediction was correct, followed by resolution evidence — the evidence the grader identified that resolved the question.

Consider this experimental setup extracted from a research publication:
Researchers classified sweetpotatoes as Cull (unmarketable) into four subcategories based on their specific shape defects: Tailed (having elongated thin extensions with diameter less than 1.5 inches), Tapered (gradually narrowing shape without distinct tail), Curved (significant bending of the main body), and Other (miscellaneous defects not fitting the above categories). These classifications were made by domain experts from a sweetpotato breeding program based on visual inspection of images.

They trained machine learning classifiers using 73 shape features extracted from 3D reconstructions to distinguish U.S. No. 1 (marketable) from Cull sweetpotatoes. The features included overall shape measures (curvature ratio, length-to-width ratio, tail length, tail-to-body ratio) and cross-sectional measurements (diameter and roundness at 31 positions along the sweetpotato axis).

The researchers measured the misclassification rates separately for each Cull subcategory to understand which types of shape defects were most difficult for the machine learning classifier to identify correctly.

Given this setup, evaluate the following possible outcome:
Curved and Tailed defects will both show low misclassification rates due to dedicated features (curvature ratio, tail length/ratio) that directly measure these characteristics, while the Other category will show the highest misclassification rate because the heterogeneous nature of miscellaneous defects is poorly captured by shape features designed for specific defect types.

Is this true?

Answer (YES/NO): NO